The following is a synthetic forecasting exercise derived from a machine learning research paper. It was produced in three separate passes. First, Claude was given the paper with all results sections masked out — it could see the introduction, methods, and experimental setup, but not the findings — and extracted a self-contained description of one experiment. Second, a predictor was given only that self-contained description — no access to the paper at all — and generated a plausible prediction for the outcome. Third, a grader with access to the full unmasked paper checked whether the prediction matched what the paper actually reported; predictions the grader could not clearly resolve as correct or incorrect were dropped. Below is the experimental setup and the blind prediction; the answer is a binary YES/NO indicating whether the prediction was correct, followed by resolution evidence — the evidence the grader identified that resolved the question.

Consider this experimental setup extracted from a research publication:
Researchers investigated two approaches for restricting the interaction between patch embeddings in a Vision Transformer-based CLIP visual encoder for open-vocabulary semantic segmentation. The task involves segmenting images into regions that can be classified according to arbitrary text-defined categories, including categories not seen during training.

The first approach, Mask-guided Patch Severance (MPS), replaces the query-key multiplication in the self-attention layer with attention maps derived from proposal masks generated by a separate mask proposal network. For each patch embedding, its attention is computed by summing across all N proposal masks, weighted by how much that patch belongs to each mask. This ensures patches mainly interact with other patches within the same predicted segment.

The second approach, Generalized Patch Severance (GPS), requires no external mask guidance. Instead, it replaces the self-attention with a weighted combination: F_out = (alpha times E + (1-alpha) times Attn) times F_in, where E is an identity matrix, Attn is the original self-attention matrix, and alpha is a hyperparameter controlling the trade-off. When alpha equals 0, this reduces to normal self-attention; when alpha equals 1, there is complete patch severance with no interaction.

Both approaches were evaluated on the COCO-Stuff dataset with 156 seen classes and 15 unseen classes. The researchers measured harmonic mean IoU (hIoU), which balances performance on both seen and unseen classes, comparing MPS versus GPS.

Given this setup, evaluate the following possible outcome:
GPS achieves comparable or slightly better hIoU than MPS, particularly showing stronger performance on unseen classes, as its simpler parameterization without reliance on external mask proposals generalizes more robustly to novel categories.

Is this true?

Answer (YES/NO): NO